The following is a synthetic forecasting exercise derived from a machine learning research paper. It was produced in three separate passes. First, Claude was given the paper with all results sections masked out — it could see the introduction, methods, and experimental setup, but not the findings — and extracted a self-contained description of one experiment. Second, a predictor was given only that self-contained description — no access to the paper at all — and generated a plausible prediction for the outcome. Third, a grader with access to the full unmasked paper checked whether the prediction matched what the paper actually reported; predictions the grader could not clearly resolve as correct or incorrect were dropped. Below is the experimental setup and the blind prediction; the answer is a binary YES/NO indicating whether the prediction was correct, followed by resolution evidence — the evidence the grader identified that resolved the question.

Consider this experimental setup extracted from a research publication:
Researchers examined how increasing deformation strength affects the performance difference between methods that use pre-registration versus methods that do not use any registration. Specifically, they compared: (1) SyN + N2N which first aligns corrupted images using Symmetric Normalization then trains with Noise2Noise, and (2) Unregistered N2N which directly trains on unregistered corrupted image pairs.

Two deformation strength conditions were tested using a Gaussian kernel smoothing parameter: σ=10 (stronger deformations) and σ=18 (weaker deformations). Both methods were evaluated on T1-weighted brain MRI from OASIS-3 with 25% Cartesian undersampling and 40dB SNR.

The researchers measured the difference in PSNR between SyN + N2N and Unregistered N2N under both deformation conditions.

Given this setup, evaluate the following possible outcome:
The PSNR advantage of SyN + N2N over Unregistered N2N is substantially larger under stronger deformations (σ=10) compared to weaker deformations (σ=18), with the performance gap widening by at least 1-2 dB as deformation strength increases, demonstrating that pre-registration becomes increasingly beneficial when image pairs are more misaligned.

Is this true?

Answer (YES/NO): YES